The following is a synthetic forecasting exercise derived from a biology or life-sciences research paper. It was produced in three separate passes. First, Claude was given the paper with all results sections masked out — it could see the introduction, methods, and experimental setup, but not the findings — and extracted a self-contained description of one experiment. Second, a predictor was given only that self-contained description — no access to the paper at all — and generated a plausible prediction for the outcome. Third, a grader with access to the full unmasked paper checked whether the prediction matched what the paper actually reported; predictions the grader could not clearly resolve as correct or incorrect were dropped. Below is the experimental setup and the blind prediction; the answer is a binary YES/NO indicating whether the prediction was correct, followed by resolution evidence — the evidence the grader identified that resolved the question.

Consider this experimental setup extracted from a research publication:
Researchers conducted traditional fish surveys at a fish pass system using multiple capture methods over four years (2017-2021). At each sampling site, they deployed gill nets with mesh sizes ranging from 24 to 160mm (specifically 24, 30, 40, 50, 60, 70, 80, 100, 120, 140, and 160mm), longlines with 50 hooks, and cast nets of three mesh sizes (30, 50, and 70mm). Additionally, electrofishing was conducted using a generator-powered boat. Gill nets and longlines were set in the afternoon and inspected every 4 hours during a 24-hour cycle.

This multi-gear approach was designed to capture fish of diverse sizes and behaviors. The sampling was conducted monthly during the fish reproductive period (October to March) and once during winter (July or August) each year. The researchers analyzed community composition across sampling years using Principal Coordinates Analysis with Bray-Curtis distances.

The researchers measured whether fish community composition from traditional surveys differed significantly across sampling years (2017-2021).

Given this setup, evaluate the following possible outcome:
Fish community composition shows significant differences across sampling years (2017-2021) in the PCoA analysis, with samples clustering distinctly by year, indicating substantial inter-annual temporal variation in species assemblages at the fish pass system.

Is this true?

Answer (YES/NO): NO